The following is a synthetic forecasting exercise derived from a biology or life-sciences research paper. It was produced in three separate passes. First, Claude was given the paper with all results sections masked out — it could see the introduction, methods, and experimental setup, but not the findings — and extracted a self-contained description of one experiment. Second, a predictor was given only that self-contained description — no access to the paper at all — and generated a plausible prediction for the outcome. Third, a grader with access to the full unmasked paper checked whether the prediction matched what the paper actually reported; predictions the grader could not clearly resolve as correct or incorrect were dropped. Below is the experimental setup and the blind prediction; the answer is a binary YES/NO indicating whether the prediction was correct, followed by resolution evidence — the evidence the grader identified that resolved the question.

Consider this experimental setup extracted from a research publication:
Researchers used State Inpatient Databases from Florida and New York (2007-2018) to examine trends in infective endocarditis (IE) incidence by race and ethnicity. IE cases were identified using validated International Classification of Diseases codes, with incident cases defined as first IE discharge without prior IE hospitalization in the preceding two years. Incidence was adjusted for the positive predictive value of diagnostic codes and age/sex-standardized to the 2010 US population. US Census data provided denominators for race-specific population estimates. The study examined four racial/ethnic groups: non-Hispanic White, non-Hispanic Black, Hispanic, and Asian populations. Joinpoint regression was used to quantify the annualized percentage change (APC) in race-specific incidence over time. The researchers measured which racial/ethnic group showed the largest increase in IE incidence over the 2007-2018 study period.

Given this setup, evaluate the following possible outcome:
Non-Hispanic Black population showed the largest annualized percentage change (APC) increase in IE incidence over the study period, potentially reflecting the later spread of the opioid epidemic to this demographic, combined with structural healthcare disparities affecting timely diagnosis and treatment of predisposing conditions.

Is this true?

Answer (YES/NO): NO